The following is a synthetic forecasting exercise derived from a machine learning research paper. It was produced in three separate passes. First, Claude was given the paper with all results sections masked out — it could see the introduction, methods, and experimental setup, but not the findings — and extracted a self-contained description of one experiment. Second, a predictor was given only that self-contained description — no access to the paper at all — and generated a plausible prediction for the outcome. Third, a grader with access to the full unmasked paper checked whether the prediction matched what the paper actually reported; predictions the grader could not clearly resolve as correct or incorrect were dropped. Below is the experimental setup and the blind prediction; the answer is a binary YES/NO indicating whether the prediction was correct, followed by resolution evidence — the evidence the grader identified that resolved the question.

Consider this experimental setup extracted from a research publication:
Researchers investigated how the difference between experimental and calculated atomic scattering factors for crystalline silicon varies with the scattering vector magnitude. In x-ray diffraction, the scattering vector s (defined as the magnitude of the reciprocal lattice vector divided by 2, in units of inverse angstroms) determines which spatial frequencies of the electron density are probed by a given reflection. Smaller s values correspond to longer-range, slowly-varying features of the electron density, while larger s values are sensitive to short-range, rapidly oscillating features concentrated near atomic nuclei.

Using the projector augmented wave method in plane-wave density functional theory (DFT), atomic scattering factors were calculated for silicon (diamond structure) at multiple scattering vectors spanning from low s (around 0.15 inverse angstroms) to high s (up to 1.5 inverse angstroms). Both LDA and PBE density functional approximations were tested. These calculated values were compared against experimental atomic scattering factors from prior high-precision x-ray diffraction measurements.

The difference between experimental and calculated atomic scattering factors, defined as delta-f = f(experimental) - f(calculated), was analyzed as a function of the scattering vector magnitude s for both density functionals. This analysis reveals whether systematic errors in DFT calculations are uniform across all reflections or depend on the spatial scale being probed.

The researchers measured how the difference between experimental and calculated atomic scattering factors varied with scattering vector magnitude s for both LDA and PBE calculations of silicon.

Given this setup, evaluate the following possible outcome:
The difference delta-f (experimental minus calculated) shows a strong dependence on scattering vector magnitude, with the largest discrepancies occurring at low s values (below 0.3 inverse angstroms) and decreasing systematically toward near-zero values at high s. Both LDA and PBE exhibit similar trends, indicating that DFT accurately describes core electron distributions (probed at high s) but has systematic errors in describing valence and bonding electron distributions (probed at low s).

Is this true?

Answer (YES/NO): NO